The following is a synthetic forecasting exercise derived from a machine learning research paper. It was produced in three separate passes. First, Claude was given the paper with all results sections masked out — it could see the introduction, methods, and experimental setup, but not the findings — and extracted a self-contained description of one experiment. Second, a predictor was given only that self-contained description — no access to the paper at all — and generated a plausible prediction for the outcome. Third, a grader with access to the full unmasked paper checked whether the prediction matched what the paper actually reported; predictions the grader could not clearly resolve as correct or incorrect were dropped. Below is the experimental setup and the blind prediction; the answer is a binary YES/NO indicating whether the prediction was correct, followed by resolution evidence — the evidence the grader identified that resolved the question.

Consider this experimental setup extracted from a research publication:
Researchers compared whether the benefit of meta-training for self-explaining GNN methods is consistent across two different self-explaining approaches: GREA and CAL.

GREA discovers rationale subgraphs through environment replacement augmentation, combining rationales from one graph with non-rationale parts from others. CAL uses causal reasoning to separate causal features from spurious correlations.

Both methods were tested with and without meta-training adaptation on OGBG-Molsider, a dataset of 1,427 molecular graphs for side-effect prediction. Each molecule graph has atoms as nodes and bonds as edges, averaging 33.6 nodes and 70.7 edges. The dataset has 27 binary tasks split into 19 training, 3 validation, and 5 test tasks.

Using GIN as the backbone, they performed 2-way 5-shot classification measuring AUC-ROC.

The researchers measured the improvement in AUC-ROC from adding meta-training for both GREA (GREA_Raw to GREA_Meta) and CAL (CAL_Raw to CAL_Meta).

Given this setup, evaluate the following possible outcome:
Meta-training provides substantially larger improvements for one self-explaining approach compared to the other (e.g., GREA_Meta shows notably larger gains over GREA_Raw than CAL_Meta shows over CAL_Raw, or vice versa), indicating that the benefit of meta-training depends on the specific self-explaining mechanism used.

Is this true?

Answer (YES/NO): YES